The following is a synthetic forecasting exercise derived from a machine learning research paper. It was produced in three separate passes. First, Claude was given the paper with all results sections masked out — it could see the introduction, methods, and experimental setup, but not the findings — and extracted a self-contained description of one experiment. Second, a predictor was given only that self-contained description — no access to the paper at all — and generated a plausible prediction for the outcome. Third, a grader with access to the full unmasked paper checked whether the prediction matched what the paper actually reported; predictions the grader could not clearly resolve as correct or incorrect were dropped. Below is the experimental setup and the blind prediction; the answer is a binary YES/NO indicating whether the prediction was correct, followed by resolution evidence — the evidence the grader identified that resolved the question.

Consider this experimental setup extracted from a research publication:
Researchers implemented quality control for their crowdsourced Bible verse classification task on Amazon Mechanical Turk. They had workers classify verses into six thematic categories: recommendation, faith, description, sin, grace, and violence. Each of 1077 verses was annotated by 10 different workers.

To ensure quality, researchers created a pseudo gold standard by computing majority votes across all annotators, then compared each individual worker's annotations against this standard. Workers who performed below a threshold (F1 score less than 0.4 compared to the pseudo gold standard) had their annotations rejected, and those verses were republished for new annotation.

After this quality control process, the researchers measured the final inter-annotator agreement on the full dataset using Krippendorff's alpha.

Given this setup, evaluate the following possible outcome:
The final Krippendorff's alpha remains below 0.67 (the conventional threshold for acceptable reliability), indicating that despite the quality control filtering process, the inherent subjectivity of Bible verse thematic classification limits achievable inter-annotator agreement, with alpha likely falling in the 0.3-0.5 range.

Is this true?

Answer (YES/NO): YES